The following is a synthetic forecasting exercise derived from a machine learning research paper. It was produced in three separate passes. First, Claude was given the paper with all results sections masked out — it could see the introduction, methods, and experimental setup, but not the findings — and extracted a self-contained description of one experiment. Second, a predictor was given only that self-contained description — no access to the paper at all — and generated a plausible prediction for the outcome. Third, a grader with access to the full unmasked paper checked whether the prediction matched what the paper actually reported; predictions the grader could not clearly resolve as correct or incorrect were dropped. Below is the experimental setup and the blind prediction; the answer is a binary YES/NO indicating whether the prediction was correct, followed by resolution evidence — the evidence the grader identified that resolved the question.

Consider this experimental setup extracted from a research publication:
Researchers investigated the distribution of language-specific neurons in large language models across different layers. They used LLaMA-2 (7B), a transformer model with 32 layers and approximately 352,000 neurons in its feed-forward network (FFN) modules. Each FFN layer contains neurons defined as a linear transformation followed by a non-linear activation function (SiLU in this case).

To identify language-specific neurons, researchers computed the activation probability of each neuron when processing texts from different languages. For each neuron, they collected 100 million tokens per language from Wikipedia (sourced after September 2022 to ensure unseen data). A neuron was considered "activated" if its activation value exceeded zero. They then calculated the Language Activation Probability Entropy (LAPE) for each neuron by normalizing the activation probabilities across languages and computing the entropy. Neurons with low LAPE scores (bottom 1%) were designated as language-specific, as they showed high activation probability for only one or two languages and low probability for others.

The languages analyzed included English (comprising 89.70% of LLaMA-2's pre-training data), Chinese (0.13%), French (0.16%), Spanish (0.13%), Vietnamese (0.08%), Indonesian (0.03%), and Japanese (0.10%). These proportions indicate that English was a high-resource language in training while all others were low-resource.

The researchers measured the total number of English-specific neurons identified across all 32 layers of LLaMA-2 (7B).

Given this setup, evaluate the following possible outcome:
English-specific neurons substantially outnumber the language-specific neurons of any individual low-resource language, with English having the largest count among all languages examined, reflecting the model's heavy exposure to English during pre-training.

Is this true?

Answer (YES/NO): NO